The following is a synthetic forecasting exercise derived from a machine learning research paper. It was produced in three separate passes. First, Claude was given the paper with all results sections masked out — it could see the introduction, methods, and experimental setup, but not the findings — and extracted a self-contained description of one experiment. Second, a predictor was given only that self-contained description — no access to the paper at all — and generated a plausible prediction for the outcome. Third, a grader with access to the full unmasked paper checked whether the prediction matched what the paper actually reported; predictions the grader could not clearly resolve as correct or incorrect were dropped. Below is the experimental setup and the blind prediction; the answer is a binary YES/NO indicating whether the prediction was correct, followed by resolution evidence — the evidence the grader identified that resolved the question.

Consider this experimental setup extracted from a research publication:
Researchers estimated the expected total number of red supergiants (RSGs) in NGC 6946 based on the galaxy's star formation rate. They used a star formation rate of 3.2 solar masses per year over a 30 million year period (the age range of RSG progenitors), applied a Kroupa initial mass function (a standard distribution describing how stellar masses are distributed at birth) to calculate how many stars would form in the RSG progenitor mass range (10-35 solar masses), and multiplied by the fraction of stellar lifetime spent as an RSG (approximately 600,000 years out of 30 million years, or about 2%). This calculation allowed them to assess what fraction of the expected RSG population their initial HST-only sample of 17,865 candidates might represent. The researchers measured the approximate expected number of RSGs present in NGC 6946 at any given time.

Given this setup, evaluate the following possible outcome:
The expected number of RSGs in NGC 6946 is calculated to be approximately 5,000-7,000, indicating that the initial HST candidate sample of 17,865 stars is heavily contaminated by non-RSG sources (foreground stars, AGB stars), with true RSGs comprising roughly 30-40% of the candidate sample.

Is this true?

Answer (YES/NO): NO